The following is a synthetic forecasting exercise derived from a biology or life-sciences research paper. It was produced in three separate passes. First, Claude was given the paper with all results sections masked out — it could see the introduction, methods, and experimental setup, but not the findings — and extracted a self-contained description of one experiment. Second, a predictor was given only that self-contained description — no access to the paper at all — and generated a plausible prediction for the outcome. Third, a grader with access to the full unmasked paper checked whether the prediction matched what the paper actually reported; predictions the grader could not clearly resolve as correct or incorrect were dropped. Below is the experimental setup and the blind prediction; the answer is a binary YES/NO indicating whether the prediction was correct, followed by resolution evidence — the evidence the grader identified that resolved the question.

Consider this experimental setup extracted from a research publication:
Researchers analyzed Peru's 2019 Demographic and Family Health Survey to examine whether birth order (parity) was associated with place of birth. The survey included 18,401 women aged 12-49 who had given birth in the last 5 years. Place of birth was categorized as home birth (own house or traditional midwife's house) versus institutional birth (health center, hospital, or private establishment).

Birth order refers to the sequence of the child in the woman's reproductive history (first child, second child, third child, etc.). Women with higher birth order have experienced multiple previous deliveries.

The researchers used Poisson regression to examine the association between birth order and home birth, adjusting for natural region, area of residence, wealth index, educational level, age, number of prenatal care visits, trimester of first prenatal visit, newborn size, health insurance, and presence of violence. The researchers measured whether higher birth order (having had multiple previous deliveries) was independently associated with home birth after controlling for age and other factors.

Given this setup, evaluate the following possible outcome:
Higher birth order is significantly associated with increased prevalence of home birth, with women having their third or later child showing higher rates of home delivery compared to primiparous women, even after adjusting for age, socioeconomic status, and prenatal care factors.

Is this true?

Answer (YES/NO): YES